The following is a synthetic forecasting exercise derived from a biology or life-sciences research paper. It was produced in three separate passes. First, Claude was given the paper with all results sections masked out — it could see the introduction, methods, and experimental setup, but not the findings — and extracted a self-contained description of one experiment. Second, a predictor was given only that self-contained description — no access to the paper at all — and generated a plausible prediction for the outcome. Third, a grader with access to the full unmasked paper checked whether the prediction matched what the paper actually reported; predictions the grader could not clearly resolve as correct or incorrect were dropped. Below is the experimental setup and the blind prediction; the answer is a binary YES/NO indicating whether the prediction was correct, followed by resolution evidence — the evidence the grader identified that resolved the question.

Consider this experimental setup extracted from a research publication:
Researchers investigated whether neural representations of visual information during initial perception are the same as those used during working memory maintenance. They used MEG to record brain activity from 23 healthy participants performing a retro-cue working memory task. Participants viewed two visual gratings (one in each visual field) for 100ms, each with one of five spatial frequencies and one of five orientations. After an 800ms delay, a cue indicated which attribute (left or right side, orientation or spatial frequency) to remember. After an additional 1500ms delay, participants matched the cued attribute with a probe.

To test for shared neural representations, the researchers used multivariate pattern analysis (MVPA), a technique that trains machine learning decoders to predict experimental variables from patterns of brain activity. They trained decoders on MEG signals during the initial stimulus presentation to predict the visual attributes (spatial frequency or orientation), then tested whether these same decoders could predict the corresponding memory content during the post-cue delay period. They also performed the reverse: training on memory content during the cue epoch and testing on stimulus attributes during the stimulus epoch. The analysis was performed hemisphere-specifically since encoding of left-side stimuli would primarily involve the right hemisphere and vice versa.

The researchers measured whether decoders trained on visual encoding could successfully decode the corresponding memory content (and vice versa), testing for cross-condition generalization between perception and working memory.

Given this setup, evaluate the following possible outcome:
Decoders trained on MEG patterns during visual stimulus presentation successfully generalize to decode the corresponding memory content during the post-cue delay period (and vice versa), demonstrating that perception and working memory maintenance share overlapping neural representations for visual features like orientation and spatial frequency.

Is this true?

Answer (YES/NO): NO